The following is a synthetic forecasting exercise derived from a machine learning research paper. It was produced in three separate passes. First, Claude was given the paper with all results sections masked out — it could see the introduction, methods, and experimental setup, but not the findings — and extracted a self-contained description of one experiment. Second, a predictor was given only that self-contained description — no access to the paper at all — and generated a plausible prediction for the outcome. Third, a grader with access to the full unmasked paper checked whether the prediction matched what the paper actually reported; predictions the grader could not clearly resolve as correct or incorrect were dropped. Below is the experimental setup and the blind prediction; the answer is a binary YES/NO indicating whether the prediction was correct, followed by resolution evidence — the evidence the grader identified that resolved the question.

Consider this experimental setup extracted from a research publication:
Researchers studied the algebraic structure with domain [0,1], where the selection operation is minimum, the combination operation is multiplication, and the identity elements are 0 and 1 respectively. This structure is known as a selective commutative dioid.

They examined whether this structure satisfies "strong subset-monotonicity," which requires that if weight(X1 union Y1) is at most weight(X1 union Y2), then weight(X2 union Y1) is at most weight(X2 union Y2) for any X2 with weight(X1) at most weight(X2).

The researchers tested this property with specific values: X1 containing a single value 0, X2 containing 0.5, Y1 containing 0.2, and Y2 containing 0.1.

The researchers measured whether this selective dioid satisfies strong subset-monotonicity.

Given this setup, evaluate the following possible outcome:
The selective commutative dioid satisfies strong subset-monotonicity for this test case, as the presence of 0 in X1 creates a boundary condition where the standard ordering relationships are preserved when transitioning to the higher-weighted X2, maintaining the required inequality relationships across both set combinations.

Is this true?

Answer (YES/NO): NO